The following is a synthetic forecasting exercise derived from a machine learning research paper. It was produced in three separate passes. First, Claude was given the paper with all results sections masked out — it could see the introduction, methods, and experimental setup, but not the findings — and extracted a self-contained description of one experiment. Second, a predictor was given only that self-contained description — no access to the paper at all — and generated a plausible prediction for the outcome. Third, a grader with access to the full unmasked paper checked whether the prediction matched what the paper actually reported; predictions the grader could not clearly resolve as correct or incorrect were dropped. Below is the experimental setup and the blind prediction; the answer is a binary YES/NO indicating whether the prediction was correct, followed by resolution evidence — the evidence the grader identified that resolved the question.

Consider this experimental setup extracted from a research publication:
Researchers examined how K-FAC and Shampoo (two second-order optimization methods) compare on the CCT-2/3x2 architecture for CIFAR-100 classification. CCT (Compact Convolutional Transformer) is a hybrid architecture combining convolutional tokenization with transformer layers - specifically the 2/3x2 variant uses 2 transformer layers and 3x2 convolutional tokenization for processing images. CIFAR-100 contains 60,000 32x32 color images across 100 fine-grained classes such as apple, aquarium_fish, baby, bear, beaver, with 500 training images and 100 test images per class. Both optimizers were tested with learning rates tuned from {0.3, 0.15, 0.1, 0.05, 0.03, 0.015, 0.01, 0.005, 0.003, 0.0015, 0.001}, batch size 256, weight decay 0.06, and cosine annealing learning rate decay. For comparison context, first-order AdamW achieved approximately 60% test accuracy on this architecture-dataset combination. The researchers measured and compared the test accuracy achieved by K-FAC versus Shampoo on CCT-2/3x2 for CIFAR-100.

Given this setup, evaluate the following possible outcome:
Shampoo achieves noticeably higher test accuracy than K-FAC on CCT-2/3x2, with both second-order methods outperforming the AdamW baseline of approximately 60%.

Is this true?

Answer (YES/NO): NO